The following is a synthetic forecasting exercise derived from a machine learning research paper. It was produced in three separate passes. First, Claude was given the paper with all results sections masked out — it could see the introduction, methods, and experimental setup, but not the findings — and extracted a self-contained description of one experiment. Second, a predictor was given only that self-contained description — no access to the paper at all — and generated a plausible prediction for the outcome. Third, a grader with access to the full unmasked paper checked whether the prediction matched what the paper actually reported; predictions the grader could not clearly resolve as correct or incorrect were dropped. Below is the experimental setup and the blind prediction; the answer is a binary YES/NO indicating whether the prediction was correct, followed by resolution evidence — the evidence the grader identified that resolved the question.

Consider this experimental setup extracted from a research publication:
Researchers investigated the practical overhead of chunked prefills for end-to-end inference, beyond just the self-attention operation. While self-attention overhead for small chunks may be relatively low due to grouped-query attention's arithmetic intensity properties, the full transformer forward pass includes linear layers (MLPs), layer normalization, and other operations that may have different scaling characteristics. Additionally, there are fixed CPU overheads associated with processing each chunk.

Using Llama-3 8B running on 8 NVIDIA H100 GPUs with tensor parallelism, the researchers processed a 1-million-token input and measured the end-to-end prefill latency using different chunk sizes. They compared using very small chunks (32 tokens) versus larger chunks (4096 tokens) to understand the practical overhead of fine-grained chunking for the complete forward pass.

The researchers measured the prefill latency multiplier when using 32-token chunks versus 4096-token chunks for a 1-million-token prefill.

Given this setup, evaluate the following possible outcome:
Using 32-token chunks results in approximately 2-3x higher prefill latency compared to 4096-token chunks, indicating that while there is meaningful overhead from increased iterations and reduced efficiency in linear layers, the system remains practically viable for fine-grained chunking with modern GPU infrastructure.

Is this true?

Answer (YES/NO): NO